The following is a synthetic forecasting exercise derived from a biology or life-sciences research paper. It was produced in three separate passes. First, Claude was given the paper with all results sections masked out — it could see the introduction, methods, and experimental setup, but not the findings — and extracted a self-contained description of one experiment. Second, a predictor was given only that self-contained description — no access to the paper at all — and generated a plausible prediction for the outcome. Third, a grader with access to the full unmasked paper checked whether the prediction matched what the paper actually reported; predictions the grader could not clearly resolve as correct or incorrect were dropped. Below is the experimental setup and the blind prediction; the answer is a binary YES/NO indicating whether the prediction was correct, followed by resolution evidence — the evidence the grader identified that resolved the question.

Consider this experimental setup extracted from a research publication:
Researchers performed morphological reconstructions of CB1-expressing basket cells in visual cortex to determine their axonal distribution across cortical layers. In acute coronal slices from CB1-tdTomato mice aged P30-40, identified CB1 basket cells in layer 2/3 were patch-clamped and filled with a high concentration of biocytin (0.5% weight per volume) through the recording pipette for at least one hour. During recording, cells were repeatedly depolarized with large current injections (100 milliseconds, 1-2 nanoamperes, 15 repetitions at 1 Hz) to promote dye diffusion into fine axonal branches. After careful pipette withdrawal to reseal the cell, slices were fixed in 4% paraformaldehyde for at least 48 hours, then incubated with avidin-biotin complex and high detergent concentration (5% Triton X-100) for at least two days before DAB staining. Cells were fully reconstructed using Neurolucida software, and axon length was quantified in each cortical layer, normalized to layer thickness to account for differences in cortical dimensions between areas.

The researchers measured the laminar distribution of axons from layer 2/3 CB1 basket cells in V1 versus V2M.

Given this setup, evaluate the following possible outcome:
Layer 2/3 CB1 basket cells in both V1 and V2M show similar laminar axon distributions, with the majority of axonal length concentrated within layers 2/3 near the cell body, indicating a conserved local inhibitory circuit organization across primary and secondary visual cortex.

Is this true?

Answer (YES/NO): NO